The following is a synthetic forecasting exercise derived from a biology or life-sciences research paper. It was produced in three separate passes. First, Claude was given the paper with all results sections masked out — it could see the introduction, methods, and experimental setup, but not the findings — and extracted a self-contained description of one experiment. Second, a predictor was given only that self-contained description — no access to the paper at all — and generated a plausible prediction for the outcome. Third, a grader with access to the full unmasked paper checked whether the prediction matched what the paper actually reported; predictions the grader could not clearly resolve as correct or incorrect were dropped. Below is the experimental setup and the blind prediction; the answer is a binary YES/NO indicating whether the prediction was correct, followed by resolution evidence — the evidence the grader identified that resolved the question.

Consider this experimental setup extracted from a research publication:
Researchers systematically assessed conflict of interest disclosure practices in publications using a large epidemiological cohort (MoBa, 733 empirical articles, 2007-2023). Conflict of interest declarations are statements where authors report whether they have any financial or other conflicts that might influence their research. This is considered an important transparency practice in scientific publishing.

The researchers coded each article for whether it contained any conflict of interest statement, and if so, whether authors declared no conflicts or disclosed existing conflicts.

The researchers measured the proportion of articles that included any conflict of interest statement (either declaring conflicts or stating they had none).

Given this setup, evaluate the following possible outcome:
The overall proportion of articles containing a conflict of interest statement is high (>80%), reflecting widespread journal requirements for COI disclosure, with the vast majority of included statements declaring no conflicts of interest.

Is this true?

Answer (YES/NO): YES